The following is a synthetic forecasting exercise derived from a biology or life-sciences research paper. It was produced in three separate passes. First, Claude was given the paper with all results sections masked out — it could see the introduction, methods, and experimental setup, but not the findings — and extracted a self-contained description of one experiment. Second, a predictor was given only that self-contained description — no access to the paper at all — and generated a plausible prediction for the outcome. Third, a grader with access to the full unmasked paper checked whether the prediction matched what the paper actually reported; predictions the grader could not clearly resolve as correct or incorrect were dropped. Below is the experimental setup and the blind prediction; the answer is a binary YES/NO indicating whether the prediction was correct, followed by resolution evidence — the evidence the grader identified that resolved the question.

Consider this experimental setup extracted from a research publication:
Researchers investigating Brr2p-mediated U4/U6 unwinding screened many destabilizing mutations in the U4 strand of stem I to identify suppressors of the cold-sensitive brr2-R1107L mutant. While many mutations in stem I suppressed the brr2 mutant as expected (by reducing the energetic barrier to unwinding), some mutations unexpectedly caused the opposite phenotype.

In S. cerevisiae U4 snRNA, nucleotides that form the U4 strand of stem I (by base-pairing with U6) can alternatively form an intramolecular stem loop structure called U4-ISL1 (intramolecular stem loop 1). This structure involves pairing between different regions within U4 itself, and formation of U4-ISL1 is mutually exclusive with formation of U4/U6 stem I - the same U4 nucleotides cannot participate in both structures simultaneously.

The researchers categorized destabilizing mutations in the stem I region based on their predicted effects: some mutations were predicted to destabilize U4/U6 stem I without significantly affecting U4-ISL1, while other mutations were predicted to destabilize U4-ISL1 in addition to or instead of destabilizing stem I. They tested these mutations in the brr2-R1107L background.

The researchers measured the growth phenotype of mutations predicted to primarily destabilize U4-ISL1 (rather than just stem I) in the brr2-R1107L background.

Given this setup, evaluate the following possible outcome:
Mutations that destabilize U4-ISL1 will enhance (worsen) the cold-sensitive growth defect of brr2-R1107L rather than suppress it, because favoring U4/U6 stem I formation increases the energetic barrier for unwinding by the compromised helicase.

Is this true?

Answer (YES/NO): YES